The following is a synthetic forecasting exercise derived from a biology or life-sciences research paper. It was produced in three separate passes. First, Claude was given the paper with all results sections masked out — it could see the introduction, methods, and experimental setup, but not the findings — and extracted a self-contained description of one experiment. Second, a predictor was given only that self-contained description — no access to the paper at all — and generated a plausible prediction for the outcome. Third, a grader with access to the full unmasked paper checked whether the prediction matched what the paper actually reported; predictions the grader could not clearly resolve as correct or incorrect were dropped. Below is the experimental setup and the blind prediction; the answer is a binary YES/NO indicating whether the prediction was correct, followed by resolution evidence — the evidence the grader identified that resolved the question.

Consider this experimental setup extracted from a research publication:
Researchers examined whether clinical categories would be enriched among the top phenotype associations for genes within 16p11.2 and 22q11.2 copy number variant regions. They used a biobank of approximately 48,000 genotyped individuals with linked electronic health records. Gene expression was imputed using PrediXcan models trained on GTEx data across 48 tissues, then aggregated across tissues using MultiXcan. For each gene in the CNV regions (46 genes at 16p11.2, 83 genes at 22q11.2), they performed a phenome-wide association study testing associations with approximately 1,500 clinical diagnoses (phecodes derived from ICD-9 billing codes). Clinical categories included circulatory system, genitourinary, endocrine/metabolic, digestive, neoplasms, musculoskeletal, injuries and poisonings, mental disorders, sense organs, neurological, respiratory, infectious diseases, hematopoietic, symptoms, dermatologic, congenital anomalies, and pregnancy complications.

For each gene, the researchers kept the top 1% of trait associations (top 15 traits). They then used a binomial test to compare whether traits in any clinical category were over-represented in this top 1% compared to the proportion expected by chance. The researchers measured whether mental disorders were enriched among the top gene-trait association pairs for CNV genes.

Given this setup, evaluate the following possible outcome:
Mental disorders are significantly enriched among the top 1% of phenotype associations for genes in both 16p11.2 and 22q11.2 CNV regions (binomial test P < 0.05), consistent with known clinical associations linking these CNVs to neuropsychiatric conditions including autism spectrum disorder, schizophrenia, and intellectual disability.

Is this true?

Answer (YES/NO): NO